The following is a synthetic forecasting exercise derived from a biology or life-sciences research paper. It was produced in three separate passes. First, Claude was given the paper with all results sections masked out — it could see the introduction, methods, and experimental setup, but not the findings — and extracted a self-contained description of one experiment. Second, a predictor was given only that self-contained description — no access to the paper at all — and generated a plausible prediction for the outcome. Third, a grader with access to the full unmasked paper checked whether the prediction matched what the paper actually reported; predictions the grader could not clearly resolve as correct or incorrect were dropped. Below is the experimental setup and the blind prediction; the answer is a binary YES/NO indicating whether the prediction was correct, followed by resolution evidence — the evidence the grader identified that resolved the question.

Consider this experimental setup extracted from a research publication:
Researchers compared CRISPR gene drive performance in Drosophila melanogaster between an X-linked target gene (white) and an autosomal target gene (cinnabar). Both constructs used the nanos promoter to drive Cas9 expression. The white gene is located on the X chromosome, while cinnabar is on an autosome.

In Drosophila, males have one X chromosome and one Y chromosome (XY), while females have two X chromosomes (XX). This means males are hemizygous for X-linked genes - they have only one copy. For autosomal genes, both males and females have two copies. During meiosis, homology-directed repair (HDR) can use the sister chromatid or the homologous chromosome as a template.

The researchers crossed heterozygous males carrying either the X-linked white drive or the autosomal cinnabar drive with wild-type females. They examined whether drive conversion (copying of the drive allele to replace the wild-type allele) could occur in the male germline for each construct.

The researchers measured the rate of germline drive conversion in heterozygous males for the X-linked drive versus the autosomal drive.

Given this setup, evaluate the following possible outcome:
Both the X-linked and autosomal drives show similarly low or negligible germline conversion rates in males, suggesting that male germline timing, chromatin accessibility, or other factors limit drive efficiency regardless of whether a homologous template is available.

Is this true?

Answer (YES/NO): NO